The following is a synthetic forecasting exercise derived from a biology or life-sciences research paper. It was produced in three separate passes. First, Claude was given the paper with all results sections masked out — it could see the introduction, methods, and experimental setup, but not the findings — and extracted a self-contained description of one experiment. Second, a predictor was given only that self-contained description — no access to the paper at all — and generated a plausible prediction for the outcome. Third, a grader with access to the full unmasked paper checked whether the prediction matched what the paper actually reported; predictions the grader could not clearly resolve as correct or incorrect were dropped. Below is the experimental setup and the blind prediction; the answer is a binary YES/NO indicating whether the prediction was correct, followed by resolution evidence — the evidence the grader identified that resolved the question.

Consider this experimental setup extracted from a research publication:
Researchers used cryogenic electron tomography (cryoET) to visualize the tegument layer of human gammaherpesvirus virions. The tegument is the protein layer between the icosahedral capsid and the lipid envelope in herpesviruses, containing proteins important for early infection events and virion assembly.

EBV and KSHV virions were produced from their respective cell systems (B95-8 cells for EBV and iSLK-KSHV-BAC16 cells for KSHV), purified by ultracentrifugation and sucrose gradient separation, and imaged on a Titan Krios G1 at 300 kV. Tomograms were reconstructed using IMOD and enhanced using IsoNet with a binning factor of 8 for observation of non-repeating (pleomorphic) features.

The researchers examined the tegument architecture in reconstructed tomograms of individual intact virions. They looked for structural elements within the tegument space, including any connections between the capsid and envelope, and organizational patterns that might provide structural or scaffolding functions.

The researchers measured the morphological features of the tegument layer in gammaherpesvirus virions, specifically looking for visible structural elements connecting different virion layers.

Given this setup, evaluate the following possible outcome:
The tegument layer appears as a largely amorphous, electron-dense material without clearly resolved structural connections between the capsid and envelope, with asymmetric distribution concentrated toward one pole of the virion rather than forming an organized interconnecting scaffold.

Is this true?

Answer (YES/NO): NO